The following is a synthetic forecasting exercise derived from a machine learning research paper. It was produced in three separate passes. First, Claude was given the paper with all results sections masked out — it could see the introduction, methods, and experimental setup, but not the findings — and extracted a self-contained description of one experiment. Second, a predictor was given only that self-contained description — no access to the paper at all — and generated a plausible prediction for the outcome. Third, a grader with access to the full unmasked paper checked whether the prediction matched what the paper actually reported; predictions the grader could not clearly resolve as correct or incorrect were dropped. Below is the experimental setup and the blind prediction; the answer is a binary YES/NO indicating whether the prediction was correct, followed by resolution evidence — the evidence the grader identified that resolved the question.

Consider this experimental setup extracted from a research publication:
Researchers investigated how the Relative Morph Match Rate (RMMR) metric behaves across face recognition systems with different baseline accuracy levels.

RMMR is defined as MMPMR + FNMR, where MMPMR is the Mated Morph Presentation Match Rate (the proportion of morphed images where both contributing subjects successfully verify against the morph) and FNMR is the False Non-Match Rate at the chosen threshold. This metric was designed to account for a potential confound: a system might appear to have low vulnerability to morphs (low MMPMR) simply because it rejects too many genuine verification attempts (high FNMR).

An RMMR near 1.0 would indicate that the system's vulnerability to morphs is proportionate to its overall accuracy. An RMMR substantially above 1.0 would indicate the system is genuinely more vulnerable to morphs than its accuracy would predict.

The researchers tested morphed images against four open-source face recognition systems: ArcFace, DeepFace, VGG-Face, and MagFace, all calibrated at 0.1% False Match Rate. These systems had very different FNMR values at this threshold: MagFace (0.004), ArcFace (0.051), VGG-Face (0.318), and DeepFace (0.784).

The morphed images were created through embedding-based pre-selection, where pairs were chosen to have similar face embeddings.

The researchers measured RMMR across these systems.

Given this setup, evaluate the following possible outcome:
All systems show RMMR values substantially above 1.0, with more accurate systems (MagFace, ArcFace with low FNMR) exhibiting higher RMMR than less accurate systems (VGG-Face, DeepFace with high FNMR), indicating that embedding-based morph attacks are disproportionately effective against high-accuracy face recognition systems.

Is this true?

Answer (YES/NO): NO